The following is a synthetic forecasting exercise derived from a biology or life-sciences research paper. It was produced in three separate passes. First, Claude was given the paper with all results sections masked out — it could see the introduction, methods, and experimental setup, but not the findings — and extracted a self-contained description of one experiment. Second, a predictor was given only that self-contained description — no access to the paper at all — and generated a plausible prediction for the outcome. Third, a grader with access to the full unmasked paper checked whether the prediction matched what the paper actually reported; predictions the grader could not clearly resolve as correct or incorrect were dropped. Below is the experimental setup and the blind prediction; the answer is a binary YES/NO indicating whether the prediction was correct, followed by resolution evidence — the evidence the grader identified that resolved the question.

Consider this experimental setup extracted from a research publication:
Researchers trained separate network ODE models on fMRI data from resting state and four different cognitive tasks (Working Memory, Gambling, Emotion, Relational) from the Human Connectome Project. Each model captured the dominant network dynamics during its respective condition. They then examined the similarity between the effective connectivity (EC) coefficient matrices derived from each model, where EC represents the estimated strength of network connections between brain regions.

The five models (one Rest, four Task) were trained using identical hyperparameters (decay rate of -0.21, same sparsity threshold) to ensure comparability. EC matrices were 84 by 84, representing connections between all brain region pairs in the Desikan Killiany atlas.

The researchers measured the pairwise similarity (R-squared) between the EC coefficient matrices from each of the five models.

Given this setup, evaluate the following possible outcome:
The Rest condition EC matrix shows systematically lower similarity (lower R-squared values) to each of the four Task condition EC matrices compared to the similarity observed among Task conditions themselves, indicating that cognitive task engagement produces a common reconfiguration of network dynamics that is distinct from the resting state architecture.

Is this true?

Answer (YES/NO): YES